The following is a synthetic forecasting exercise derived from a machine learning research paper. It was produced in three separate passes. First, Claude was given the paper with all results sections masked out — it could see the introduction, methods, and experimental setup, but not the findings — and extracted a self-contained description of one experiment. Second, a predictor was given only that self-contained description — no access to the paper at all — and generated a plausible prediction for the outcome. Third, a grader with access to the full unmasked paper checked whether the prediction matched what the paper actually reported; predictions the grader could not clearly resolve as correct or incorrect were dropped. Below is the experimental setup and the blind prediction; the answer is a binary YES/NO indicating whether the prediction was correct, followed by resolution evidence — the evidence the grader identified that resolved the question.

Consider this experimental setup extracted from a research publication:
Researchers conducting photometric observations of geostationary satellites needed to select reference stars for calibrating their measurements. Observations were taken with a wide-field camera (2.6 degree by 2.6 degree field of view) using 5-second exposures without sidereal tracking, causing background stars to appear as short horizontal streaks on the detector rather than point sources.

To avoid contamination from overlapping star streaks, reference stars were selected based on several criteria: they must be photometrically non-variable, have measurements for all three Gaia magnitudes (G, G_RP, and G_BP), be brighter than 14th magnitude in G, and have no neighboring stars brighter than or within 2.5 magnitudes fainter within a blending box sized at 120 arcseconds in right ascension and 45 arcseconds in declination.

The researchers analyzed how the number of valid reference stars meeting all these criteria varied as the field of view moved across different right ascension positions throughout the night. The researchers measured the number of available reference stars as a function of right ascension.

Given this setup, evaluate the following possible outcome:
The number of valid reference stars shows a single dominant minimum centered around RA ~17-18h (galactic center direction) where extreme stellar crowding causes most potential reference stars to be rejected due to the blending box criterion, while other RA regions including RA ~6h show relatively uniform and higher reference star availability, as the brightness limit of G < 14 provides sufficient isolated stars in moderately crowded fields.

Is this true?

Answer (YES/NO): NO